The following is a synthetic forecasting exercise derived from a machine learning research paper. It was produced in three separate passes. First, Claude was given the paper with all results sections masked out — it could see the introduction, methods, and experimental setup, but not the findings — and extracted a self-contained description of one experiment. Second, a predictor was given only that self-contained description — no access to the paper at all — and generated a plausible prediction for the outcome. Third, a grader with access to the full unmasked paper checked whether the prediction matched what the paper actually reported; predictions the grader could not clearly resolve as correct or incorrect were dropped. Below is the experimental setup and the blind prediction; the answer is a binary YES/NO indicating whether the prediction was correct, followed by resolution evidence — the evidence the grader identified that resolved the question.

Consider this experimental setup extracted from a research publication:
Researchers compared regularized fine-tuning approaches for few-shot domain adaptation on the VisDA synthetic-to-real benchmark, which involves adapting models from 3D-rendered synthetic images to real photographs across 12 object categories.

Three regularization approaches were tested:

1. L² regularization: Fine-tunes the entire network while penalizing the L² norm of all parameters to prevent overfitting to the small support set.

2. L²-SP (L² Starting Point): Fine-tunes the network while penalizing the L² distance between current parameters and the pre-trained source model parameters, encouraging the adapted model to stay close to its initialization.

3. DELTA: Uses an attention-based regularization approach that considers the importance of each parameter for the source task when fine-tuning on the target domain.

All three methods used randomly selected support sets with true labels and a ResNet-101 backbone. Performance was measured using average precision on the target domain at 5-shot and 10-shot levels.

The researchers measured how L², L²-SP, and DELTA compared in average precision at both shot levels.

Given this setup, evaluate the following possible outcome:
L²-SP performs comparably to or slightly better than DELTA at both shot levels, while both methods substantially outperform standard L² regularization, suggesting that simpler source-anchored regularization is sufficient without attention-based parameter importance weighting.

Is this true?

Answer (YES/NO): NO